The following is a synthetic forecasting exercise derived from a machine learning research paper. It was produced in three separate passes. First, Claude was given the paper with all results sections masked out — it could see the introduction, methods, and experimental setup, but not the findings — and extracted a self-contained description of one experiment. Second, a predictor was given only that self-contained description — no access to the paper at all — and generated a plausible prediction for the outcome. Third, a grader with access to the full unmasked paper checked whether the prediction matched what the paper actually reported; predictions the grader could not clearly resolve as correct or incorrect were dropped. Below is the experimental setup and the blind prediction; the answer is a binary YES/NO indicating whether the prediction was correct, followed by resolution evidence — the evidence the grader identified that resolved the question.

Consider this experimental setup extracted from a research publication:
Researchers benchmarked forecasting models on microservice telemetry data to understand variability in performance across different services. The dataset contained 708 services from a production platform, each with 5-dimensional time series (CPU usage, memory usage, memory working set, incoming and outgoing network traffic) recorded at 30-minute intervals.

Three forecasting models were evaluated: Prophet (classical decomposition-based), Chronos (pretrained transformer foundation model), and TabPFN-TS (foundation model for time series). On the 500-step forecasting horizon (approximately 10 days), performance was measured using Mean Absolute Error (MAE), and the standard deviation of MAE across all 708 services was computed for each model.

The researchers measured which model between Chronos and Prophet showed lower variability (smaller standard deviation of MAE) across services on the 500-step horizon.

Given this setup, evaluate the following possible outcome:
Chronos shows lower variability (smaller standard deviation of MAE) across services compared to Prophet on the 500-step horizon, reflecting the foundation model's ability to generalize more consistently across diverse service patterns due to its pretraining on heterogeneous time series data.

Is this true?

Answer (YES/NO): YES